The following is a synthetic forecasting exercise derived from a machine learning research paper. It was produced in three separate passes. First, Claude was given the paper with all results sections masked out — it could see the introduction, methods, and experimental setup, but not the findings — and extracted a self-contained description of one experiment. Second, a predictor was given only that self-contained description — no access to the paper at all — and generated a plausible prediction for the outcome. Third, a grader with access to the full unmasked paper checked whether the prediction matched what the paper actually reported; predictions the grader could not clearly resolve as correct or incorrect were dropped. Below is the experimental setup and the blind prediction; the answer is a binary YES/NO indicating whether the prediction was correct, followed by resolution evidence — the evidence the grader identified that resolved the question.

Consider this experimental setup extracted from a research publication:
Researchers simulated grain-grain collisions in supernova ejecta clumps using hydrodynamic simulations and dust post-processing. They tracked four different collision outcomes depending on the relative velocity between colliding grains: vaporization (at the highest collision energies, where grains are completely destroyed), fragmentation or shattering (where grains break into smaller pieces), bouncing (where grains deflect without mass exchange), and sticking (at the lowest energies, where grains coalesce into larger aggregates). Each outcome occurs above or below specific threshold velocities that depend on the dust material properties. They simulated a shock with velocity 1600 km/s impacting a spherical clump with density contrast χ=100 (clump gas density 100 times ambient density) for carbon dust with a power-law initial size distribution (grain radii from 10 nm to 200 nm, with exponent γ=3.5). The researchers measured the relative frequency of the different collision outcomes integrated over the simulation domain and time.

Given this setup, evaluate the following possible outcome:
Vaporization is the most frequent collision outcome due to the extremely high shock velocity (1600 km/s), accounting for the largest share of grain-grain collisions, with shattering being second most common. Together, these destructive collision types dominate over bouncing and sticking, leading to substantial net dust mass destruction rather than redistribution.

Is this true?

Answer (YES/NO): NO